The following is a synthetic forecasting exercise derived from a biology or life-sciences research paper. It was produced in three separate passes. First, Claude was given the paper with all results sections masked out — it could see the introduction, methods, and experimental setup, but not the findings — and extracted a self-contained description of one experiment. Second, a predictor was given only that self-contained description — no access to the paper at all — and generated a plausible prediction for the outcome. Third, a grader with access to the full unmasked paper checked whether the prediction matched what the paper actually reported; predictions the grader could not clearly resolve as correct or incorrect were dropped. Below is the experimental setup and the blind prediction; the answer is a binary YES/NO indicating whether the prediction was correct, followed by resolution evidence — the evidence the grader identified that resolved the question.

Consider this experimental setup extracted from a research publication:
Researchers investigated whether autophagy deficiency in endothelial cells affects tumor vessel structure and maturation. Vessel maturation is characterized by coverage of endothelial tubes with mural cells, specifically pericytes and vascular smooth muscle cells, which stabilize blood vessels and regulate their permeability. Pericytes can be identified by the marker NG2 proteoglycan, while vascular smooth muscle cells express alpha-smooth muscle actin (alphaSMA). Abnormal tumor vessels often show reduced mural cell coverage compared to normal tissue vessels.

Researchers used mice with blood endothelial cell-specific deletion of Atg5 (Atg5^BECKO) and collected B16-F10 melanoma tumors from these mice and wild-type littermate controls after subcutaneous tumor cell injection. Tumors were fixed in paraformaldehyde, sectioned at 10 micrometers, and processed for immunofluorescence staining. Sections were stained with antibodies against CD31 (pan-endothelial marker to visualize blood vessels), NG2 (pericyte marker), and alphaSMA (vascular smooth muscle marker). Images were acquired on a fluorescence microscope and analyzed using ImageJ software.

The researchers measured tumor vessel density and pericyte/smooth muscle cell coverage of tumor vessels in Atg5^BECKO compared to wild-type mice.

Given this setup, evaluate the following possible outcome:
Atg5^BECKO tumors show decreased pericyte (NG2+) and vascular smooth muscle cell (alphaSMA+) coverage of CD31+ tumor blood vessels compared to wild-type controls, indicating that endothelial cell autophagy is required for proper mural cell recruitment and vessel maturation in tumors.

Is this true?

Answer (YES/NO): NO